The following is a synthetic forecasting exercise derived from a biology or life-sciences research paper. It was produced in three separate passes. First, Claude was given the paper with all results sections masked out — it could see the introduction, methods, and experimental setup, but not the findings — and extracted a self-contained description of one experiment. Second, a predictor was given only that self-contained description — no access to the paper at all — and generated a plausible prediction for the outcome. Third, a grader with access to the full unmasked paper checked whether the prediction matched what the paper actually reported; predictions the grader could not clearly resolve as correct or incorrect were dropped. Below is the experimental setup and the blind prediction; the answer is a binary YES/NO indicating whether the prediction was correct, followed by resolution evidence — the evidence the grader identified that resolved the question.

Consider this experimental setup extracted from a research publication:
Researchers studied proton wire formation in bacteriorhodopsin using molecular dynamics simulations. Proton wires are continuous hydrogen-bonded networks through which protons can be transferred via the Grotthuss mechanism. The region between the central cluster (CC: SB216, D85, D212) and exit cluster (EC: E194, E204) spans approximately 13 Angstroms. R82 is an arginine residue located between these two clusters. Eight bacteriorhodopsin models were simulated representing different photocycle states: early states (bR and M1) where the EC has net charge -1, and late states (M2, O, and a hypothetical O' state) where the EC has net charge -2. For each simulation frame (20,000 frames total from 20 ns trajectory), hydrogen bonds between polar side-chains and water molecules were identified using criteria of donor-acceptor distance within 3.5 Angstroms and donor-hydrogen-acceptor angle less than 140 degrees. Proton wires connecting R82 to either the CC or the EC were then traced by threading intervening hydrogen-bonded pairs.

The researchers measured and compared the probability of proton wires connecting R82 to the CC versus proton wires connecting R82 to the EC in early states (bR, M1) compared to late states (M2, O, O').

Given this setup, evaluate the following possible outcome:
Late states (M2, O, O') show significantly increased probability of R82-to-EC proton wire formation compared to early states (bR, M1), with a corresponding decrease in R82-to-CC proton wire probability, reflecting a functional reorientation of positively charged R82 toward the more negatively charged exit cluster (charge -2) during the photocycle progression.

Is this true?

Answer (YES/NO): YES